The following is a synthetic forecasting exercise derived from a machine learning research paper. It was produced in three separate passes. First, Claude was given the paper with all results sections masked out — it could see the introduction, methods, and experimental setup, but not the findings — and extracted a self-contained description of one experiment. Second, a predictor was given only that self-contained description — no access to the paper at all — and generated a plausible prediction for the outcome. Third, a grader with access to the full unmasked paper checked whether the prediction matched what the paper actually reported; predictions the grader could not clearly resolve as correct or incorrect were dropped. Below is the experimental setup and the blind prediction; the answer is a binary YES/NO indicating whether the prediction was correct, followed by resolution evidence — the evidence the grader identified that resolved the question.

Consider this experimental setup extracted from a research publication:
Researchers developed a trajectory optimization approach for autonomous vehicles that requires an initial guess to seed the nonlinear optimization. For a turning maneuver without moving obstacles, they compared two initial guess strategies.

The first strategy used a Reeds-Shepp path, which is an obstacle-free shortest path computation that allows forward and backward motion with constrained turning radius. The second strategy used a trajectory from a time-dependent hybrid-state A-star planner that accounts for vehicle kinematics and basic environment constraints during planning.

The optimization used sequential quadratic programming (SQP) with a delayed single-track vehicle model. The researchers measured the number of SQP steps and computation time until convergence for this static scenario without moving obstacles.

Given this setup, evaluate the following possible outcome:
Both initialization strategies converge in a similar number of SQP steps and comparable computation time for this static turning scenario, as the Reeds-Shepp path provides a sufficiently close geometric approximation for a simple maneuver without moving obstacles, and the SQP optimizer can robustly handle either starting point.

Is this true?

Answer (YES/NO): NO